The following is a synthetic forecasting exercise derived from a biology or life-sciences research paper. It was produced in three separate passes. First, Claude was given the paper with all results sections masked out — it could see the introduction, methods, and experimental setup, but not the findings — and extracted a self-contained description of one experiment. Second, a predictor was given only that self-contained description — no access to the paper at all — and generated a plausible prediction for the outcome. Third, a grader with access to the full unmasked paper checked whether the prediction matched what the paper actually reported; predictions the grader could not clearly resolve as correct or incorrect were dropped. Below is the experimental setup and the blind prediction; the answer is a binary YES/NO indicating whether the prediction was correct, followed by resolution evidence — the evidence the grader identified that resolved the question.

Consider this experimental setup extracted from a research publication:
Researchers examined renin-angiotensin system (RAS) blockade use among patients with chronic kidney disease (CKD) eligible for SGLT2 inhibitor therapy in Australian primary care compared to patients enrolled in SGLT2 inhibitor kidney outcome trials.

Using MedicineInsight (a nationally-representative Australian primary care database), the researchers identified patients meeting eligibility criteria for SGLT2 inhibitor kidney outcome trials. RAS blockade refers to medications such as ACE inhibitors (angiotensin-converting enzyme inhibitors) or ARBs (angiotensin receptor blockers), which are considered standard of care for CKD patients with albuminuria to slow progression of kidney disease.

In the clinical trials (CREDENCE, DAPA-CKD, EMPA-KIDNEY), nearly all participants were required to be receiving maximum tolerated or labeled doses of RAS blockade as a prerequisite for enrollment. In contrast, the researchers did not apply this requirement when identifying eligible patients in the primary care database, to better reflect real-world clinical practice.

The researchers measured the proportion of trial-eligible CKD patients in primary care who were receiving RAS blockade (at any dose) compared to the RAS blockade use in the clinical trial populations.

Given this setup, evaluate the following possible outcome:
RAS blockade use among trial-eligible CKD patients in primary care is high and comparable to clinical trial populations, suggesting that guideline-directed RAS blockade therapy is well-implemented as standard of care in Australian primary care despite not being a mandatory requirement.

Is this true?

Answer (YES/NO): NO